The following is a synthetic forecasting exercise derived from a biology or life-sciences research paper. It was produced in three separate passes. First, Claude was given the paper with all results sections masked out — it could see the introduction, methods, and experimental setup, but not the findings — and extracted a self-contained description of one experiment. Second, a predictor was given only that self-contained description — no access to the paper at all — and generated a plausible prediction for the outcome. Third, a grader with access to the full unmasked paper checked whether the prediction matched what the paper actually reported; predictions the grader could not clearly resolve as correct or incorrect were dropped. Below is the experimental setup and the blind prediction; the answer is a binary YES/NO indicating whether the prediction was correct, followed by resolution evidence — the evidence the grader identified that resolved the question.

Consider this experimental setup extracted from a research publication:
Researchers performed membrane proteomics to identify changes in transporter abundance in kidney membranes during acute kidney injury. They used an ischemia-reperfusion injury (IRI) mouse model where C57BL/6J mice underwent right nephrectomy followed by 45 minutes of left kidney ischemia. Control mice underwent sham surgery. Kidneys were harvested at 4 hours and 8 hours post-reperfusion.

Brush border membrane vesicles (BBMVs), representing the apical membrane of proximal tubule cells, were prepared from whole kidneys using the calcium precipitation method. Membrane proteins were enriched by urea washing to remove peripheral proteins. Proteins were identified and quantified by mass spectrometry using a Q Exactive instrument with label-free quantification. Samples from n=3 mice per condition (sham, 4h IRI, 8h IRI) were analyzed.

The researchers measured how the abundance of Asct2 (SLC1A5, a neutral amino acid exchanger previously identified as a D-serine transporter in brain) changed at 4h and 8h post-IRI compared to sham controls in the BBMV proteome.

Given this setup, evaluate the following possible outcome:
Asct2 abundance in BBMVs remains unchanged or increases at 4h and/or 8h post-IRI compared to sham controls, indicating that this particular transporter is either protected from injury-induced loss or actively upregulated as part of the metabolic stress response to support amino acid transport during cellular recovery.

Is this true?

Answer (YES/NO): YES